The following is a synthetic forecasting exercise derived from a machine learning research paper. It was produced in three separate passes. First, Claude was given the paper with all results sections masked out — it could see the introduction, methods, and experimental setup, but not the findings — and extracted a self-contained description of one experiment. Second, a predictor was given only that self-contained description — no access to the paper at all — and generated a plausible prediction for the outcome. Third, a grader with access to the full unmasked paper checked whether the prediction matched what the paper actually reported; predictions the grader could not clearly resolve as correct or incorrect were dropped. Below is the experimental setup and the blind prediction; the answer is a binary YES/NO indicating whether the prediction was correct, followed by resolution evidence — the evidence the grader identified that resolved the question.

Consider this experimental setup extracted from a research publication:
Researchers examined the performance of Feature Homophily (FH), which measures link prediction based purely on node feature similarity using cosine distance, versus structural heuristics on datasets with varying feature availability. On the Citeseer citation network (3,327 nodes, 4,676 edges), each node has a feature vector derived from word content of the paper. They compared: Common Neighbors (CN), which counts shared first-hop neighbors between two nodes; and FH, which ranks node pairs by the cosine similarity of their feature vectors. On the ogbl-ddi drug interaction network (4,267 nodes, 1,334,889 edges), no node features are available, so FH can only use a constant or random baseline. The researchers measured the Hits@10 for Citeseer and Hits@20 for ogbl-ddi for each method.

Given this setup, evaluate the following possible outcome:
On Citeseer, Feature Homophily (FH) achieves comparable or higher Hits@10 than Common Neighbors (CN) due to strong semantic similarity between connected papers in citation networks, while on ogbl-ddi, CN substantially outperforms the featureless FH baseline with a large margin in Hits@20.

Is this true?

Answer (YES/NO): YES